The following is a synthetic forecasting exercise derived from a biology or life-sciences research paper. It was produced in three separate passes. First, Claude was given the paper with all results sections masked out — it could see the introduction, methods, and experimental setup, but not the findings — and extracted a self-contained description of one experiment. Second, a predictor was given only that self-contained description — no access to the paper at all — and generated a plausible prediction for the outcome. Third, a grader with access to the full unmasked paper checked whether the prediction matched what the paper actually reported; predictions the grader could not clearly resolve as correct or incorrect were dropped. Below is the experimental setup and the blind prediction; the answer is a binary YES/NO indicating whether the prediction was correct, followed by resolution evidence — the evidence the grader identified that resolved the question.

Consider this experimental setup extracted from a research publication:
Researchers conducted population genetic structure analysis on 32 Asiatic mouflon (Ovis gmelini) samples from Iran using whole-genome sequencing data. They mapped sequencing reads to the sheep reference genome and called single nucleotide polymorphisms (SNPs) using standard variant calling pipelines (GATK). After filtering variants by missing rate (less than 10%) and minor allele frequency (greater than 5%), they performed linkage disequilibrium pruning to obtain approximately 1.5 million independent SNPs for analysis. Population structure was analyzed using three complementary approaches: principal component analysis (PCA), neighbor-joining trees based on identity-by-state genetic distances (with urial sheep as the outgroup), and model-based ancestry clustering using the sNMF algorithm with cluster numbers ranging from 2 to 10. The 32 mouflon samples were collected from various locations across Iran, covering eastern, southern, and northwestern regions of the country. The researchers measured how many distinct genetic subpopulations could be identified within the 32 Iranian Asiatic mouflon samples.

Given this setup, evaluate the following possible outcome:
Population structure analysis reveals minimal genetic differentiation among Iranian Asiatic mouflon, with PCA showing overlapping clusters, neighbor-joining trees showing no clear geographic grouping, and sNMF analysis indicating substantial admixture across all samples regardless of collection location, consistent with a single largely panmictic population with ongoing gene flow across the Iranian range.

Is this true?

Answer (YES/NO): NO